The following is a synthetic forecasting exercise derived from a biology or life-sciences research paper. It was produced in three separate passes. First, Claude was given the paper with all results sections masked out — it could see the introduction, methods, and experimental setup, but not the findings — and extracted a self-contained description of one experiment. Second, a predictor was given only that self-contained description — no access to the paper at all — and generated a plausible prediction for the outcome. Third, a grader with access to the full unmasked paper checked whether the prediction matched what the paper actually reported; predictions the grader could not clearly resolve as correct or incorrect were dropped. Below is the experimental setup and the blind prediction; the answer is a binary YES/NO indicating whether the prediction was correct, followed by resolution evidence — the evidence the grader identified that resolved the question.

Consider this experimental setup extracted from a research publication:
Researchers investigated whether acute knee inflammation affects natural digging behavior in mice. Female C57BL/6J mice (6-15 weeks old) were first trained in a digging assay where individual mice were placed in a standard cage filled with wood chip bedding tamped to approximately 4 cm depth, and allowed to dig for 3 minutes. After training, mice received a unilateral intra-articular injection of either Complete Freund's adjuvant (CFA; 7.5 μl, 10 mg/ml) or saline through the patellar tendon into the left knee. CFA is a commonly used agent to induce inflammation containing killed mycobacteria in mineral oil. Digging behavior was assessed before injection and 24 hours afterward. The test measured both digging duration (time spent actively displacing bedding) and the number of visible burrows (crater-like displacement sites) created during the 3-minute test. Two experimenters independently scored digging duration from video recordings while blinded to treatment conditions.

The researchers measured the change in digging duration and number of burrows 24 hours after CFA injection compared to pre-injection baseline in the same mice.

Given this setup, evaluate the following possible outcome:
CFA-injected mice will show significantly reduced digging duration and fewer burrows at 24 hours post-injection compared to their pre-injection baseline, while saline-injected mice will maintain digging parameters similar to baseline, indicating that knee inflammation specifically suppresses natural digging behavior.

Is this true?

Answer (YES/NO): YES